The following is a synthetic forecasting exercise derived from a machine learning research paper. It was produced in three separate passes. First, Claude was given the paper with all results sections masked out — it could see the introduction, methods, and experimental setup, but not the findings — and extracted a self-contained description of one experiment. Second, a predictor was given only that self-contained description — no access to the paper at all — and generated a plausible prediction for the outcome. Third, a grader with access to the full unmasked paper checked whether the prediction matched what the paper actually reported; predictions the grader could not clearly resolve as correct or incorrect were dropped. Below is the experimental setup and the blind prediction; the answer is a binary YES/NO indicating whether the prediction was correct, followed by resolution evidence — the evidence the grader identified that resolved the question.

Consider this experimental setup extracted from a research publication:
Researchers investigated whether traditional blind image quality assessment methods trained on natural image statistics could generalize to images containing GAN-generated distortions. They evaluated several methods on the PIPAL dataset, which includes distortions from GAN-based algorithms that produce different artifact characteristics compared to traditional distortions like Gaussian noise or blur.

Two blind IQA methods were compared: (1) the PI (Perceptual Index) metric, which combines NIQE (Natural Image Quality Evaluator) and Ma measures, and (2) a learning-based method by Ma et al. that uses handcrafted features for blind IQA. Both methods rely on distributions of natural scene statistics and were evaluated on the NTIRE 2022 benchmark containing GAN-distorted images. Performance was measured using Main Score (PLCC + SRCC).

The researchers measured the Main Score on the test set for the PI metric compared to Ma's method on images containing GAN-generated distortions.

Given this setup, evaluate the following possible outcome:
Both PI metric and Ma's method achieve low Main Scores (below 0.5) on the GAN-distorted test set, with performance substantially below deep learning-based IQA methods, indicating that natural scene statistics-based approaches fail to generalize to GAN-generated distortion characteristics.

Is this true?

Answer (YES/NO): YES